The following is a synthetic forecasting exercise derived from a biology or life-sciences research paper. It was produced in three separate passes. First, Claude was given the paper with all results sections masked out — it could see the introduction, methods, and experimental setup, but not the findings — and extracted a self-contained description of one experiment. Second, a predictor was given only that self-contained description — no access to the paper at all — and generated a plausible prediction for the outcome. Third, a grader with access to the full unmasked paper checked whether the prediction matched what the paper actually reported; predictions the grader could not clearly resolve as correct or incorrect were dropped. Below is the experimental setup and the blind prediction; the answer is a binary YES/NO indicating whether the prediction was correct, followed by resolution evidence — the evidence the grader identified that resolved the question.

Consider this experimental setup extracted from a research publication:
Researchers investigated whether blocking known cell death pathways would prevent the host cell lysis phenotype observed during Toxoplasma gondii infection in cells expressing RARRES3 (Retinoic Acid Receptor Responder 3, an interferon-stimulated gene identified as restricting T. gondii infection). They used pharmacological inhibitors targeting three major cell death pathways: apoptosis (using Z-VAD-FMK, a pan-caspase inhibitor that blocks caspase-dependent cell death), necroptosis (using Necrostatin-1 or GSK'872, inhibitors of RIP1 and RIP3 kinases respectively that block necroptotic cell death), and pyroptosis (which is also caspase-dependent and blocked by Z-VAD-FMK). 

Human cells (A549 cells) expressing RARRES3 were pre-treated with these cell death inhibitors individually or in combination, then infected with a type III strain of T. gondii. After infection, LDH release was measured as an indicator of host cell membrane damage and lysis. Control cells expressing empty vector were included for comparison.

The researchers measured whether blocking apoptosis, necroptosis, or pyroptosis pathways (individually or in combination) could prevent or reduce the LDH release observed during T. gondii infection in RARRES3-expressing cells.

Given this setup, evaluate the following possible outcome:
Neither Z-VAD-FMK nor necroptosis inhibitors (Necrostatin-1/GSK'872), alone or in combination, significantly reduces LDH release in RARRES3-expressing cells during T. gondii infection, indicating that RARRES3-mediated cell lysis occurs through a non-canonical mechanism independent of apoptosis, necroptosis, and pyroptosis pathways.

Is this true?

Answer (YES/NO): NO